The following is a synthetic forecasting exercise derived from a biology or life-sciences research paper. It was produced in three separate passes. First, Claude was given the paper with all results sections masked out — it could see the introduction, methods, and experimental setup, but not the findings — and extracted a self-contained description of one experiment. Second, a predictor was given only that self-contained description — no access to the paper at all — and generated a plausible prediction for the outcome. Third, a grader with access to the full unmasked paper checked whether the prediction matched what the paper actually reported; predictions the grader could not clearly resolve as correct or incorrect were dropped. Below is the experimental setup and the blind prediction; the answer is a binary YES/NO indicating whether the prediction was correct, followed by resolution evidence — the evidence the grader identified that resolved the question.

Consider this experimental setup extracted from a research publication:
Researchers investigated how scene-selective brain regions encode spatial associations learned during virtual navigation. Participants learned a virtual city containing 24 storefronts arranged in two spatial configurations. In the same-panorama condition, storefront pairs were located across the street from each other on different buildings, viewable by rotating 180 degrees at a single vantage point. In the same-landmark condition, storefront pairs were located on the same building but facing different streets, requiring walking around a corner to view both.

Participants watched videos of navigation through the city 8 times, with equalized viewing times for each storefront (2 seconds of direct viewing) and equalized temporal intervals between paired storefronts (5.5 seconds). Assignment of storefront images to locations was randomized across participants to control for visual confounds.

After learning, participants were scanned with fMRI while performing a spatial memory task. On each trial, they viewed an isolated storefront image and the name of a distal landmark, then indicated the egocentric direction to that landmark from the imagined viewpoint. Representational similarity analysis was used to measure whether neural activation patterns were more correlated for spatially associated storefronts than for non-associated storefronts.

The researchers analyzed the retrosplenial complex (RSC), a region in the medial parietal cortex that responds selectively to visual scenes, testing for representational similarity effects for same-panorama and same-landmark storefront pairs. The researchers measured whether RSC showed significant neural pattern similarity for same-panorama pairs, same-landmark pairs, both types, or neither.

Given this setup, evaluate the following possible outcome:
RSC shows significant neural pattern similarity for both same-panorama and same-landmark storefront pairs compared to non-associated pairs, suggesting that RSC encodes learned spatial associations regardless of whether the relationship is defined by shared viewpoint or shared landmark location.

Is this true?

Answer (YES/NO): NO